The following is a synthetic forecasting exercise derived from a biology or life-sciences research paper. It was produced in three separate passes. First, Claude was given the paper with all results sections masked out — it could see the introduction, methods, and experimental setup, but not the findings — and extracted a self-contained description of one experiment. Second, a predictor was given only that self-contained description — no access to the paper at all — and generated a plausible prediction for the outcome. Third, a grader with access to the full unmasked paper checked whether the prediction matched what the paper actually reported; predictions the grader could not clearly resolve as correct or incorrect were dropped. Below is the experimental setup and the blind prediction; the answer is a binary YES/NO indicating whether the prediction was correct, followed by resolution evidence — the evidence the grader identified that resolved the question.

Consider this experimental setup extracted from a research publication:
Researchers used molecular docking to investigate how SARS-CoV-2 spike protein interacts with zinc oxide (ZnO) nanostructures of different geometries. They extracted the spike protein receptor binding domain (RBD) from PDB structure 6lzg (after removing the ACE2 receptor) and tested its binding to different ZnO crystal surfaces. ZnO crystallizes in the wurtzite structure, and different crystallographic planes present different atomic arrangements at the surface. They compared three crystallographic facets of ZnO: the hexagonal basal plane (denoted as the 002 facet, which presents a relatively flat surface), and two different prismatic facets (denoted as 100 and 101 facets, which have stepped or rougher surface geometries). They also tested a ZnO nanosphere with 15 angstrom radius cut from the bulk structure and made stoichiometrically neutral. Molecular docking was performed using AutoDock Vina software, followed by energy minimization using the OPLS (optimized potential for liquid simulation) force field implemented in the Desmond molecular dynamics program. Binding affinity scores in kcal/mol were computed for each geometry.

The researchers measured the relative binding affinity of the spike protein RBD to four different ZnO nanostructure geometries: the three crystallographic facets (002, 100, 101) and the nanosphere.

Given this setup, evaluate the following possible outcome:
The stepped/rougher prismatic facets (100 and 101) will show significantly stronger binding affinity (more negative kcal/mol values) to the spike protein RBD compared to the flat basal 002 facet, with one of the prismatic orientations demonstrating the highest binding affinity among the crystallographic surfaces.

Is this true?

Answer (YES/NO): NO